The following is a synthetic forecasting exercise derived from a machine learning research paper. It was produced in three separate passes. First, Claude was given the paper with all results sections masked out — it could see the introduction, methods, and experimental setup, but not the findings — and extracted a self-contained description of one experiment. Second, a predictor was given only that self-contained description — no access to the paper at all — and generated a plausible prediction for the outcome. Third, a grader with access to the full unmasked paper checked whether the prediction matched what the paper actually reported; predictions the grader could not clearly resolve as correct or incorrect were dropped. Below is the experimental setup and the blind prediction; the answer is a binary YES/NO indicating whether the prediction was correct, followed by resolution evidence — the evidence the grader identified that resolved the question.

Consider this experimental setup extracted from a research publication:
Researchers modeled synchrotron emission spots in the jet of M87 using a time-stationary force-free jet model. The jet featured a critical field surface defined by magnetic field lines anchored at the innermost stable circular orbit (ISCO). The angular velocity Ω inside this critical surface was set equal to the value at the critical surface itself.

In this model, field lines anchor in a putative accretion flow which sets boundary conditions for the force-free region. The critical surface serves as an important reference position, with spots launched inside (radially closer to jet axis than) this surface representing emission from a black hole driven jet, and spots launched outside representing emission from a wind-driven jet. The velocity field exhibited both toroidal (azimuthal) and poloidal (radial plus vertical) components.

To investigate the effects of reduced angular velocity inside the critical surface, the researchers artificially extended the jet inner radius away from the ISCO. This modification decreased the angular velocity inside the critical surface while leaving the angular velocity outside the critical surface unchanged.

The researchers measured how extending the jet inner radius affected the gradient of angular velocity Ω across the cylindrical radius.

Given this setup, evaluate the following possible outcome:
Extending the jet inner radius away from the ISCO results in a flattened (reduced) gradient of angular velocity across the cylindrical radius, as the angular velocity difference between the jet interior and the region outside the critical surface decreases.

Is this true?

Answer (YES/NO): YES